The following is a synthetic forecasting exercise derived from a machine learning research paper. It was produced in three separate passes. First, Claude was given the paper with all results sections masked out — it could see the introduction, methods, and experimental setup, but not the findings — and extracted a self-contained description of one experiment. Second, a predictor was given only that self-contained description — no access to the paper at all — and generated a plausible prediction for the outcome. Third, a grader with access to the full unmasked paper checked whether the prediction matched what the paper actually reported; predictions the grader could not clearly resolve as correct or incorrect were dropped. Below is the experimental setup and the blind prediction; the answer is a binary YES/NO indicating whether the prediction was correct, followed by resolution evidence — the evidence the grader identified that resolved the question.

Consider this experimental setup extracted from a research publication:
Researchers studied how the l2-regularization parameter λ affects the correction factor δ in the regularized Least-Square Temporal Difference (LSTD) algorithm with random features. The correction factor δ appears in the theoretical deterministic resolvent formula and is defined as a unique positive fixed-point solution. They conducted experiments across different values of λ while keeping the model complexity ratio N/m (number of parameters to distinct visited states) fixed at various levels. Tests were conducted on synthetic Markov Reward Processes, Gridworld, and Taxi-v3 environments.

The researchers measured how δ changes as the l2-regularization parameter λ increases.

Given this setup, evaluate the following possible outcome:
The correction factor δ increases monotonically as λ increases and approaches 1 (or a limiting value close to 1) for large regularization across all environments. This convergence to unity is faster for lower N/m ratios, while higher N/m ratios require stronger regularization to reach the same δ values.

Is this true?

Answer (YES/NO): NO